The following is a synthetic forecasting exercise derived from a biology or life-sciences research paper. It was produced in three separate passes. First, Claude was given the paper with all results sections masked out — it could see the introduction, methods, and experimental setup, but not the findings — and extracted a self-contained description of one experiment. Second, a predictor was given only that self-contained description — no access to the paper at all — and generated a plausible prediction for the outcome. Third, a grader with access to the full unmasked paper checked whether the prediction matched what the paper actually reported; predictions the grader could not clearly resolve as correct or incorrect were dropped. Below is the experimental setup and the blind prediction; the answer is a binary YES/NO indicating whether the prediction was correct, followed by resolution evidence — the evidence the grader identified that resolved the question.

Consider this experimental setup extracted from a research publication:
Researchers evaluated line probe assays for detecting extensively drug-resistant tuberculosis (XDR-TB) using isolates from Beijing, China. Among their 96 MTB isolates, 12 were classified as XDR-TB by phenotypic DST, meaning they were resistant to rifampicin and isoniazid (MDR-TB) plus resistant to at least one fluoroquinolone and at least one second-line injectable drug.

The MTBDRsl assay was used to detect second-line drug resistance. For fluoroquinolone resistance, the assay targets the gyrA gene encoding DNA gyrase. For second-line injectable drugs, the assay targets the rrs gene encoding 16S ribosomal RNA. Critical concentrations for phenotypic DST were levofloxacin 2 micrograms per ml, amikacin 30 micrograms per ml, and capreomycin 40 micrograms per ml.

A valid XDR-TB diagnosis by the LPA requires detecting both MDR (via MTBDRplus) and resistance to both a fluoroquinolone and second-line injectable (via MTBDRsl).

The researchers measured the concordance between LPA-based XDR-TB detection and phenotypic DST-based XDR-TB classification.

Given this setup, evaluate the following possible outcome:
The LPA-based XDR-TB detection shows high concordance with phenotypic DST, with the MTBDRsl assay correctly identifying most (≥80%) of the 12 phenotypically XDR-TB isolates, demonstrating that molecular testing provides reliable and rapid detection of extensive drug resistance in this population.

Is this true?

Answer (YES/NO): NO